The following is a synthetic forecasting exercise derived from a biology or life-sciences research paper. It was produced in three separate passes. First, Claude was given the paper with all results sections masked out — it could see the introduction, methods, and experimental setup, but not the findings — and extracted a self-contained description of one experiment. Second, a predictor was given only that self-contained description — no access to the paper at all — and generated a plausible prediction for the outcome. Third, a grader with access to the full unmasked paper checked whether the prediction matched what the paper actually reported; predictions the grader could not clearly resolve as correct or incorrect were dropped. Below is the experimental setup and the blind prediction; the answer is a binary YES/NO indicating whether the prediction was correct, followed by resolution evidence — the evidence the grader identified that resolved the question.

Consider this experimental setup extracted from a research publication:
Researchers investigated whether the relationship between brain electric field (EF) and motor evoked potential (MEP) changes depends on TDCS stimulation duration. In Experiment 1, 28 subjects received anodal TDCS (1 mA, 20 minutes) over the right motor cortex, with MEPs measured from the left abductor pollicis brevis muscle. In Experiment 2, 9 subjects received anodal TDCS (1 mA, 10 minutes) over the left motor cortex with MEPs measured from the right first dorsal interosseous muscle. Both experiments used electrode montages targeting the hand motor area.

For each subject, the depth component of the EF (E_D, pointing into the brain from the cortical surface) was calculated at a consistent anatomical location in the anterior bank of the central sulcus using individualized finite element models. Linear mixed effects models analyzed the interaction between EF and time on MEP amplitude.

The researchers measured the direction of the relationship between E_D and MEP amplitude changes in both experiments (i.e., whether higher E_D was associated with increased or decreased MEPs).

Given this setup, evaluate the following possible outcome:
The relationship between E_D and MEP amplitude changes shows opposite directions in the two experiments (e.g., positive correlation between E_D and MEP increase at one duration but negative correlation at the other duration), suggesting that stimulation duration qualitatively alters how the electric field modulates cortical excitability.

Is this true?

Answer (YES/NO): YES